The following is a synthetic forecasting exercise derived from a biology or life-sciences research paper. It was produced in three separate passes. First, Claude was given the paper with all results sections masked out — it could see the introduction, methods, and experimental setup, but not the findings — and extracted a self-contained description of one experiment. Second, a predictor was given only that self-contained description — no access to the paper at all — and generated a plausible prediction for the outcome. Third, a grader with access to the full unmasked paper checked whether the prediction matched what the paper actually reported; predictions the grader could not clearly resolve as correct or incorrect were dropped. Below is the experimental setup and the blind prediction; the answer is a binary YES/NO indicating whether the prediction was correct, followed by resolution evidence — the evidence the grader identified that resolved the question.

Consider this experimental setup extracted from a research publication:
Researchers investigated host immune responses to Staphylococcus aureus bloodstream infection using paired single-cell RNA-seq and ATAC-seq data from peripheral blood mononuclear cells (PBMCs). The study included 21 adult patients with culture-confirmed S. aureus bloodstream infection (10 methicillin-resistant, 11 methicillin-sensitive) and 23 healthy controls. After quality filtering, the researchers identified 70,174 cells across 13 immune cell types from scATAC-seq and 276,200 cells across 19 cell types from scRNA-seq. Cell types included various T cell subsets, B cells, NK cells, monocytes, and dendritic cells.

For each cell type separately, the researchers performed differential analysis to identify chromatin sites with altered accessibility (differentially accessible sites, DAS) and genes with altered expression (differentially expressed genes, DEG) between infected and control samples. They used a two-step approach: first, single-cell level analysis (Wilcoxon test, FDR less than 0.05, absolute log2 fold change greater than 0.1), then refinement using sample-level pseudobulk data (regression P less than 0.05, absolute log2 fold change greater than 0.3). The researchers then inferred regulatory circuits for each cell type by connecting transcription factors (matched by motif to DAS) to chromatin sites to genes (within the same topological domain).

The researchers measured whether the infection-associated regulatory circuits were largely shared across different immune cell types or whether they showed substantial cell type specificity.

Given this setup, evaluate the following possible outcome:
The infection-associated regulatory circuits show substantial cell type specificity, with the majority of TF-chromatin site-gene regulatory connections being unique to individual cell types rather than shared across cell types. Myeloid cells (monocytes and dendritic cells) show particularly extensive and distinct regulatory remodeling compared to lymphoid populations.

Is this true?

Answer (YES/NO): NO